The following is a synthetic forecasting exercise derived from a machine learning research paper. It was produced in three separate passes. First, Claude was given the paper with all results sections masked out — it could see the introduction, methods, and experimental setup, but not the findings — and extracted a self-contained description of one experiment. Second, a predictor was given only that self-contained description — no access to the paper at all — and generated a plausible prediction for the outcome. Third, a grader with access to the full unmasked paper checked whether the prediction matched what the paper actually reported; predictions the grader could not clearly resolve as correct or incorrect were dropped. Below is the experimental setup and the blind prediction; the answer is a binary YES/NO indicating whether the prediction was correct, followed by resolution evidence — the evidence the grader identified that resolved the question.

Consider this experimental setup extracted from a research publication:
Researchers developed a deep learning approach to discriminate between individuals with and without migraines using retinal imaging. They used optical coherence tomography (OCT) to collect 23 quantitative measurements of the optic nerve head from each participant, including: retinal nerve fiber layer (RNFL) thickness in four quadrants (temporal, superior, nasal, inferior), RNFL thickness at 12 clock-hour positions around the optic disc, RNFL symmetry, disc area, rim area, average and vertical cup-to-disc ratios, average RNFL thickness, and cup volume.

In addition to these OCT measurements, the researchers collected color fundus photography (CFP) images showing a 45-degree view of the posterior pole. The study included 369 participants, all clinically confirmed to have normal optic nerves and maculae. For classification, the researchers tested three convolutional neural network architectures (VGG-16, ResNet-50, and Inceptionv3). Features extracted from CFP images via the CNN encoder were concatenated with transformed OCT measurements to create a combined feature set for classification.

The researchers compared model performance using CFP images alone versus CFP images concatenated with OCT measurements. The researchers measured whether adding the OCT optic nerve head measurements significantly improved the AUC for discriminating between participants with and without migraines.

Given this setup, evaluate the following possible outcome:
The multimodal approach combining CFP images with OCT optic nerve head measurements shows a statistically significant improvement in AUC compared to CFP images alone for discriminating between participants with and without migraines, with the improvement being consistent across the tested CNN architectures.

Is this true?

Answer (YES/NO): NO